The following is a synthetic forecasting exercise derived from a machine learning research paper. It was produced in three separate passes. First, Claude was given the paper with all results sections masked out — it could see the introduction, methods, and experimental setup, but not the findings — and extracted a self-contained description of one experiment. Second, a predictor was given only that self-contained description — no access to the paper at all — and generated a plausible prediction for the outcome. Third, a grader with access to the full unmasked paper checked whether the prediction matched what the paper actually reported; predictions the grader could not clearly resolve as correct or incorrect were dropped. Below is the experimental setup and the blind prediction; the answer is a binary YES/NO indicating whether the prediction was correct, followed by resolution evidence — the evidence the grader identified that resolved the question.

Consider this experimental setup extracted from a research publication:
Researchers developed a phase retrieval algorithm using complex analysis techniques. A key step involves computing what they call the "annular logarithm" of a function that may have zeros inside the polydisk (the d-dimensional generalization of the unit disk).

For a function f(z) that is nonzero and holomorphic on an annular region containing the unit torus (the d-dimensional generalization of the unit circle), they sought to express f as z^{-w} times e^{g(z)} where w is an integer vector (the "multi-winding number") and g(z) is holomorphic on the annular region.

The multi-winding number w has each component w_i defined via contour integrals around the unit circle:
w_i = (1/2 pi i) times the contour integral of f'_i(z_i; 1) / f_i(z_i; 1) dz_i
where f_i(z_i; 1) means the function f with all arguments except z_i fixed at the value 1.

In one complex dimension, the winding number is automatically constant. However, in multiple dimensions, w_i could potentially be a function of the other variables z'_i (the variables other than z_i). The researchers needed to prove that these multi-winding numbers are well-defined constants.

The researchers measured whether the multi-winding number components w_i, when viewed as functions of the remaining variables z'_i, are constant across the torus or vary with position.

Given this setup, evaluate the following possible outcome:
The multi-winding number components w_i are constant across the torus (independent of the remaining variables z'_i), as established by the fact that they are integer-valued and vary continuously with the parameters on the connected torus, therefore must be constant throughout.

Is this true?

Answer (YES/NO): YES